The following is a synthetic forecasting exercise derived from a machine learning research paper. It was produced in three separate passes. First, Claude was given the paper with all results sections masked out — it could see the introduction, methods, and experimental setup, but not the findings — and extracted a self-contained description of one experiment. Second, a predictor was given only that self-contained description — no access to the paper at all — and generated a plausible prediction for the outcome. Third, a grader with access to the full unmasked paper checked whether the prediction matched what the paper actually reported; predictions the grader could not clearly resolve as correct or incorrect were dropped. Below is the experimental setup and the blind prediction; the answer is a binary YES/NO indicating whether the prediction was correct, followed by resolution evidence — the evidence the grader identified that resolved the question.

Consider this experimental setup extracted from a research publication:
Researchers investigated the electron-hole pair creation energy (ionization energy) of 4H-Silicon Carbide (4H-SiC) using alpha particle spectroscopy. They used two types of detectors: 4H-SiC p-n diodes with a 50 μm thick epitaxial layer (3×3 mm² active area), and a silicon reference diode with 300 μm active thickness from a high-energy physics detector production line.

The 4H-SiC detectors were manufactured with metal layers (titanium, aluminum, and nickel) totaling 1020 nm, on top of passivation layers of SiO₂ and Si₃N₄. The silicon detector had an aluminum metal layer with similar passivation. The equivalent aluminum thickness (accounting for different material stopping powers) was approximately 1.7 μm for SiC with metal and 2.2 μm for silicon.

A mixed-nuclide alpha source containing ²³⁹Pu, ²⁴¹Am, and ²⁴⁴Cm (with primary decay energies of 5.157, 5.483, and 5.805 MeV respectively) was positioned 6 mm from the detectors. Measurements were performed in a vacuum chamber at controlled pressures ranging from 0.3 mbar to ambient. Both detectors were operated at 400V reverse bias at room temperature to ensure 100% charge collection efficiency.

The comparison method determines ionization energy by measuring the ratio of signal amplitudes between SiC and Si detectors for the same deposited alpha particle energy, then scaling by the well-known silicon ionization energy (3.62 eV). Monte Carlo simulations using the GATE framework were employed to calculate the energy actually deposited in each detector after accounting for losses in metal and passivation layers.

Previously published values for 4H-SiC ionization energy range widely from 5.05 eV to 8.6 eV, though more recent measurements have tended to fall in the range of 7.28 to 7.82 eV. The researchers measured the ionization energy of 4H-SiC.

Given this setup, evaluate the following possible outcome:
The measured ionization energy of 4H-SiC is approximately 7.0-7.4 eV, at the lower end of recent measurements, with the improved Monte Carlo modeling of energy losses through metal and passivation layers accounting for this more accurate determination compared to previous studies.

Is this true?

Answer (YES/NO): NO